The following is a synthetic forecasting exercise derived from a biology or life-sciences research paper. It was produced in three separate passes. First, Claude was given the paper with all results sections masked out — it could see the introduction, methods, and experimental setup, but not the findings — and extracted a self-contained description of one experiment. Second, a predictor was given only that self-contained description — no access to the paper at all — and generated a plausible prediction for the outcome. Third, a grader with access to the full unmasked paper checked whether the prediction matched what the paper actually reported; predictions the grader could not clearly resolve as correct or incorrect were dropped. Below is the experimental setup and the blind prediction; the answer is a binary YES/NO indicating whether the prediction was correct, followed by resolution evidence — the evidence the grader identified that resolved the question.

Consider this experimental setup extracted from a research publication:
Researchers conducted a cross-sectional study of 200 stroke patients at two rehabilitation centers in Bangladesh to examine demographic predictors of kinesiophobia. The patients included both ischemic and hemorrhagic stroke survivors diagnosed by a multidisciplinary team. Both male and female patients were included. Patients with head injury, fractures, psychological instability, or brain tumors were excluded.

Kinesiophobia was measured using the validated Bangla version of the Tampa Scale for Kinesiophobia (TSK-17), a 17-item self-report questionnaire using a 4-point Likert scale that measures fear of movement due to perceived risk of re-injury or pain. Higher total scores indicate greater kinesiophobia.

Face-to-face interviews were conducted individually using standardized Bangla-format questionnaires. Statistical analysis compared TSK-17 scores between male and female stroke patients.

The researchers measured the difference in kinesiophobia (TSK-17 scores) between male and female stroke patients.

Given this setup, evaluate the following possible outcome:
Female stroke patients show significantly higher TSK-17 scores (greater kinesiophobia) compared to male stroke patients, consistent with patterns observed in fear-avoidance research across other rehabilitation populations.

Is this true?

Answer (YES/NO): YES